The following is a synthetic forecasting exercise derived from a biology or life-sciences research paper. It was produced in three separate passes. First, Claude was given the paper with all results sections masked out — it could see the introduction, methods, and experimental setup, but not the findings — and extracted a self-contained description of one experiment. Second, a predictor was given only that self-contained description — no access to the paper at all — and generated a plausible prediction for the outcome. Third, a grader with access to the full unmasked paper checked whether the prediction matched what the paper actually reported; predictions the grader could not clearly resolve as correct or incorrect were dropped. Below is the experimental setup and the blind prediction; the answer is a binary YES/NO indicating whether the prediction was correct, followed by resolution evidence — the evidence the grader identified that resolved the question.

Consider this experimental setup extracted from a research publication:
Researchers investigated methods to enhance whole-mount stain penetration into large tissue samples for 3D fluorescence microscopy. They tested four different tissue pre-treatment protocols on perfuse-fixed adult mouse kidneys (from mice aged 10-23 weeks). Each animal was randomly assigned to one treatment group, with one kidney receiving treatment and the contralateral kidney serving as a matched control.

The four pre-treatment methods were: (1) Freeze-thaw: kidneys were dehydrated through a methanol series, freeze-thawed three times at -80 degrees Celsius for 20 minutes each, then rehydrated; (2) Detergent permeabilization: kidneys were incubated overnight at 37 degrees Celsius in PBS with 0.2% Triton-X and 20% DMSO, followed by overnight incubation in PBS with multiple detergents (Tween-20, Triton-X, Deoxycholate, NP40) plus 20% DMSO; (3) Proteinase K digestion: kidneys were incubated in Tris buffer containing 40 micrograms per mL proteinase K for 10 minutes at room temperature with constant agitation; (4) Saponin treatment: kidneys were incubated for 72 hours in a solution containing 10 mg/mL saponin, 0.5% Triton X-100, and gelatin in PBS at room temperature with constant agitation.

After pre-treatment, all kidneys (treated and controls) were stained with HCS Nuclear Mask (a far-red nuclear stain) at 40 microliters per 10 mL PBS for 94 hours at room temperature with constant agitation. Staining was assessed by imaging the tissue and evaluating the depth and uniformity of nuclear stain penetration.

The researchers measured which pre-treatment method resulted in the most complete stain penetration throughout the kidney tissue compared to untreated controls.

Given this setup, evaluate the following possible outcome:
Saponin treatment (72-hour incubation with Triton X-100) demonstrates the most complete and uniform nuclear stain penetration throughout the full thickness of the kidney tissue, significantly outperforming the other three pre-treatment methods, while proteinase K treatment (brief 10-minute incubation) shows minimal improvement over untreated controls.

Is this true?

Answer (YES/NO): NO